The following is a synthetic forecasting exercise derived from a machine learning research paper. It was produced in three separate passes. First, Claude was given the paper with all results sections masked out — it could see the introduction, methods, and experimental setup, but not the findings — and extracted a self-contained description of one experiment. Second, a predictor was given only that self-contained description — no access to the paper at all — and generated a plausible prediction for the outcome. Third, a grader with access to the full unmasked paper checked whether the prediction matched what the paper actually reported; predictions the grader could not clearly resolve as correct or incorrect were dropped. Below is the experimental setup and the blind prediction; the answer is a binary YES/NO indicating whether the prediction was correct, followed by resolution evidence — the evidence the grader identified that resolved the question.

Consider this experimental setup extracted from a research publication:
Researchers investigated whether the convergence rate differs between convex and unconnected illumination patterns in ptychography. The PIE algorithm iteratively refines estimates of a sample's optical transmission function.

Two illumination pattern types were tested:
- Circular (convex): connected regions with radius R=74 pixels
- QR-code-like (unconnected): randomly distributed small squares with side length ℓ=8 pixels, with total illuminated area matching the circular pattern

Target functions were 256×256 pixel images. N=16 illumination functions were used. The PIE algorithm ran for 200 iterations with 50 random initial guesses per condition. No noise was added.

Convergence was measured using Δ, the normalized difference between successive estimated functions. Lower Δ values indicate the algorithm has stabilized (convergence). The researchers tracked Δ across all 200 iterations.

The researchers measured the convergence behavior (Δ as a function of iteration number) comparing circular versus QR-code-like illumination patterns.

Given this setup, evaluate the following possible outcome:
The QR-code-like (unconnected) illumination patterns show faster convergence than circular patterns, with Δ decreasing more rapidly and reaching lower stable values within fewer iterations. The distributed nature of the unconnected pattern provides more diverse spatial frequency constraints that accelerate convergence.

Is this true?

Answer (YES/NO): YES